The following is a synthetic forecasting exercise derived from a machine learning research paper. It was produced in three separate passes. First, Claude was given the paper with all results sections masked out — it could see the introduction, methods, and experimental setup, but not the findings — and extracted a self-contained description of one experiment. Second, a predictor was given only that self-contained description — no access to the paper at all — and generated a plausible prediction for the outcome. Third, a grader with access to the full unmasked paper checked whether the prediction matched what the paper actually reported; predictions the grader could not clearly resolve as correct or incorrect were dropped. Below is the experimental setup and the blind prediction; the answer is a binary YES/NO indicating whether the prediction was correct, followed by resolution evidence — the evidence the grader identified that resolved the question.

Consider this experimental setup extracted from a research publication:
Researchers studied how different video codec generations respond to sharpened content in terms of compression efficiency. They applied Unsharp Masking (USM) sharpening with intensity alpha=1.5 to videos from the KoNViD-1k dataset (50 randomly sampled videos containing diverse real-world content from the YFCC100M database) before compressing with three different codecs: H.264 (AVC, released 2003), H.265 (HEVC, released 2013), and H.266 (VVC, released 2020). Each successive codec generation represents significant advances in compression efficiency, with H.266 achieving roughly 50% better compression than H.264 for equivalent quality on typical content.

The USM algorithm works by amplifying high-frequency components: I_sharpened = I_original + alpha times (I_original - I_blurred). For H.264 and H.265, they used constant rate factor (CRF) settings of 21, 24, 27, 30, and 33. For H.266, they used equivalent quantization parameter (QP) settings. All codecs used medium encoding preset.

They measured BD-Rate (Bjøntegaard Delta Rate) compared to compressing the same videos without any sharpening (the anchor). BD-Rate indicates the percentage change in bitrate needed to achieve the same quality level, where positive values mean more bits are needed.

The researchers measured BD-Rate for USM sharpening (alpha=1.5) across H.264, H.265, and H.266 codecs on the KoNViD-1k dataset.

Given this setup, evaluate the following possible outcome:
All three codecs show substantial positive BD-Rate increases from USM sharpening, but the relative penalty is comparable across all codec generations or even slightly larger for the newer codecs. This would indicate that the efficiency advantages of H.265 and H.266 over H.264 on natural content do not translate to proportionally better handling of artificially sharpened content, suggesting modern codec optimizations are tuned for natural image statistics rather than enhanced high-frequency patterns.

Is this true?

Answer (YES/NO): NO